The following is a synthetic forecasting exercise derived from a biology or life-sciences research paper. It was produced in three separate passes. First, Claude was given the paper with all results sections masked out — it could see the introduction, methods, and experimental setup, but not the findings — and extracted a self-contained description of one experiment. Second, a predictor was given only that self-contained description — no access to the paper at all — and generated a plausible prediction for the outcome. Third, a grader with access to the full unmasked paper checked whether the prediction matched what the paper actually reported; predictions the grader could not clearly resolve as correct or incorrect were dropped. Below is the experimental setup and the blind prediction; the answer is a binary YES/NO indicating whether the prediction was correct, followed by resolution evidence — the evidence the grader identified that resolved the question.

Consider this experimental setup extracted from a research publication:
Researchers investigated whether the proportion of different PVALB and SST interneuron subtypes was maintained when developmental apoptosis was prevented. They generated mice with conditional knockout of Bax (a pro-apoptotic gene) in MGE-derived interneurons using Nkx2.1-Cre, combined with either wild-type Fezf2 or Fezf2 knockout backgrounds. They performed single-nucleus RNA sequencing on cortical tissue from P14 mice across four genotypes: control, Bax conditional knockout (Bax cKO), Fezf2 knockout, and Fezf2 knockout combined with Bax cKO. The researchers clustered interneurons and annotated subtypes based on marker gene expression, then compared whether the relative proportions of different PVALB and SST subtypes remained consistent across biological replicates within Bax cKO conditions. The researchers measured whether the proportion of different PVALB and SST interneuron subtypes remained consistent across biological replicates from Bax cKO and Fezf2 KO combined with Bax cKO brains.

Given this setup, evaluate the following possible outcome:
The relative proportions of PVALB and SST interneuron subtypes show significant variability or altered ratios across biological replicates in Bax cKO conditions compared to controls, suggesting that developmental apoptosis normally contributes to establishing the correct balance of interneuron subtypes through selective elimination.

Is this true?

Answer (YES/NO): NO